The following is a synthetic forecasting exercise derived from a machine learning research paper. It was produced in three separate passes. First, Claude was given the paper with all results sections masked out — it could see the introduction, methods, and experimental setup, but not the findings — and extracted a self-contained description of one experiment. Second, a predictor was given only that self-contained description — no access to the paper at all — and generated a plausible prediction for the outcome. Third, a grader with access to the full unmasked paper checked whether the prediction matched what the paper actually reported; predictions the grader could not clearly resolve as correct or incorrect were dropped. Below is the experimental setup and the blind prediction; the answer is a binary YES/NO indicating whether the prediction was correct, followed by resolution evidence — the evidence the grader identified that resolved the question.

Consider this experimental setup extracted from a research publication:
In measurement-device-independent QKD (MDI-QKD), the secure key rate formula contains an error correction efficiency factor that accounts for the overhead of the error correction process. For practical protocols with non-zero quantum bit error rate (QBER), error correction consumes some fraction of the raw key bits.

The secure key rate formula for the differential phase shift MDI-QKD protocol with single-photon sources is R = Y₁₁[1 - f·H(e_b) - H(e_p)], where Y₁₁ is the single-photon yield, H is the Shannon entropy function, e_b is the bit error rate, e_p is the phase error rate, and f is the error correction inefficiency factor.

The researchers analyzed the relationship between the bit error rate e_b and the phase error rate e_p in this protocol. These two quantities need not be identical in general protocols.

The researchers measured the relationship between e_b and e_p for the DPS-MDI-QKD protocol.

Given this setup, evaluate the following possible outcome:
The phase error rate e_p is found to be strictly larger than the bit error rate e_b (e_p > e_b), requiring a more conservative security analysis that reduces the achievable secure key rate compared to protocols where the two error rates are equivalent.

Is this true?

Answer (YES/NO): NO